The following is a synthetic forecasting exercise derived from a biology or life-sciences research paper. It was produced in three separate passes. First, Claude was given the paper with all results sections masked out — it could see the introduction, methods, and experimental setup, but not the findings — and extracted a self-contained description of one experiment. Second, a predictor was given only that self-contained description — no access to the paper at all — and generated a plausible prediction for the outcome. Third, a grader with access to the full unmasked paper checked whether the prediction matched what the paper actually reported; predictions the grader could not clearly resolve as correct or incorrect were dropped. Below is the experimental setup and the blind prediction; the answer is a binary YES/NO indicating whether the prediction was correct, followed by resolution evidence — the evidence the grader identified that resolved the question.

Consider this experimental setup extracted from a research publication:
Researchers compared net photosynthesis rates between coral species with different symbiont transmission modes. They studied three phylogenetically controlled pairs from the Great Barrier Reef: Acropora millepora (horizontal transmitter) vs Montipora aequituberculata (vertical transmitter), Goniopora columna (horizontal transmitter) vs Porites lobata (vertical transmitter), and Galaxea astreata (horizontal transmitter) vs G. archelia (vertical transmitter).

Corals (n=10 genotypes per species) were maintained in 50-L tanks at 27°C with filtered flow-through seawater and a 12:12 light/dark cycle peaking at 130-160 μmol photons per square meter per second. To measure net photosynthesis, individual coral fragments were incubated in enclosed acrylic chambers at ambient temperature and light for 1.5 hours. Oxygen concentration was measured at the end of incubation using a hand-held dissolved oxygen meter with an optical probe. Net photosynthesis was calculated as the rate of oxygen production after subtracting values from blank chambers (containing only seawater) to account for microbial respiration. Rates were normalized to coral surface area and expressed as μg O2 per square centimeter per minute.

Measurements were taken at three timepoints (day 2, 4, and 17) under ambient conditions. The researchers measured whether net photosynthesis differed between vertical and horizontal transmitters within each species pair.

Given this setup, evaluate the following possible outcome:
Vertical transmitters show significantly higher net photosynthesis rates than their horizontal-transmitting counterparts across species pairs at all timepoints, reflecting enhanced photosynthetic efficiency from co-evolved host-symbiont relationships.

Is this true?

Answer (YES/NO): NO